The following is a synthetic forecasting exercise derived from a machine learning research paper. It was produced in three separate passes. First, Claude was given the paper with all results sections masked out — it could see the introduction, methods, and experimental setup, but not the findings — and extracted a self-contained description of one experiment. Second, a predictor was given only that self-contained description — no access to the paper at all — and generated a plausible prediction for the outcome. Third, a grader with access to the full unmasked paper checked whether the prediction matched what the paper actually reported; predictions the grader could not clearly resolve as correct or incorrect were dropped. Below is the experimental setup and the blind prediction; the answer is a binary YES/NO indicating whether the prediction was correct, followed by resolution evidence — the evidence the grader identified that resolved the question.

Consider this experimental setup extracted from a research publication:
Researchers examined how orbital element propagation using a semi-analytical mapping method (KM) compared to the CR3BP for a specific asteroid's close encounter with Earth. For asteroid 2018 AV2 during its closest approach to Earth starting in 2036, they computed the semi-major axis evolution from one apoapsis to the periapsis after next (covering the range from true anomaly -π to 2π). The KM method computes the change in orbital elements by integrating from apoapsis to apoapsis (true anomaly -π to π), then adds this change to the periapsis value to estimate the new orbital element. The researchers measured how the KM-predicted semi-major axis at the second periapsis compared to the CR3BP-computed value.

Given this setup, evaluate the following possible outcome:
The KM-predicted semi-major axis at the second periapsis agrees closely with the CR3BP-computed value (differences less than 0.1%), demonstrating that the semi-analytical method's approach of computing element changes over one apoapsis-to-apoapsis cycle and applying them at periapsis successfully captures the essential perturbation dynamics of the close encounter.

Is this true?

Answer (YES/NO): NO